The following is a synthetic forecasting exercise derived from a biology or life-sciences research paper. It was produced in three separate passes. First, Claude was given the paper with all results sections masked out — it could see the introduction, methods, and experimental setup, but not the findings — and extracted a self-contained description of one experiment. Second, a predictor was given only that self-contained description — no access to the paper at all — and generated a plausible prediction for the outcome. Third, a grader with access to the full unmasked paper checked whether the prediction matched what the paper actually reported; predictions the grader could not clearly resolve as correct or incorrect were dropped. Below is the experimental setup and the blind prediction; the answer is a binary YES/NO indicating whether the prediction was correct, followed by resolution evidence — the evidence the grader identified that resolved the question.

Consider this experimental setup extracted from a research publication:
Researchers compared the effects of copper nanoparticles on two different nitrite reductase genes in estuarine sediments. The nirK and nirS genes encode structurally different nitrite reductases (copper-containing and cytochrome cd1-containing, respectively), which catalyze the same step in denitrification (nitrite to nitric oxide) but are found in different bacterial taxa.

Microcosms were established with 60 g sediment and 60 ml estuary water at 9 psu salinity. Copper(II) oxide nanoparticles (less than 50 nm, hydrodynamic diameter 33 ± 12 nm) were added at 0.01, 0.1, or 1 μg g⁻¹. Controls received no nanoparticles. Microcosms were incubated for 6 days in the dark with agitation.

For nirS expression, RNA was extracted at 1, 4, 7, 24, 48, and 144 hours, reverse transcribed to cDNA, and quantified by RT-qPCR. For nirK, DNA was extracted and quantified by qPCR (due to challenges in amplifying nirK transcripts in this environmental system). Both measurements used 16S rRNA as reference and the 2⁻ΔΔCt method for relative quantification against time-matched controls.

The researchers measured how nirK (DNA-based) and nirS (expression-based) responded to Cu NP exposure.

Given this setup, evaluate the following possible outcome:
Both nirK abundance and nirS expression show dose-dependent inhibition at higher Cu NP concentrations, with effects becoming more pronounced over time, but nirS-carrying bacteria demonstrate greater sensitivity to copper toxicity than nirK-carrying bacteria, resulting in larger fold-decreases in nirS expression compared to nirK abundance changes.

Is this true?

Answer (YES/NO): NO